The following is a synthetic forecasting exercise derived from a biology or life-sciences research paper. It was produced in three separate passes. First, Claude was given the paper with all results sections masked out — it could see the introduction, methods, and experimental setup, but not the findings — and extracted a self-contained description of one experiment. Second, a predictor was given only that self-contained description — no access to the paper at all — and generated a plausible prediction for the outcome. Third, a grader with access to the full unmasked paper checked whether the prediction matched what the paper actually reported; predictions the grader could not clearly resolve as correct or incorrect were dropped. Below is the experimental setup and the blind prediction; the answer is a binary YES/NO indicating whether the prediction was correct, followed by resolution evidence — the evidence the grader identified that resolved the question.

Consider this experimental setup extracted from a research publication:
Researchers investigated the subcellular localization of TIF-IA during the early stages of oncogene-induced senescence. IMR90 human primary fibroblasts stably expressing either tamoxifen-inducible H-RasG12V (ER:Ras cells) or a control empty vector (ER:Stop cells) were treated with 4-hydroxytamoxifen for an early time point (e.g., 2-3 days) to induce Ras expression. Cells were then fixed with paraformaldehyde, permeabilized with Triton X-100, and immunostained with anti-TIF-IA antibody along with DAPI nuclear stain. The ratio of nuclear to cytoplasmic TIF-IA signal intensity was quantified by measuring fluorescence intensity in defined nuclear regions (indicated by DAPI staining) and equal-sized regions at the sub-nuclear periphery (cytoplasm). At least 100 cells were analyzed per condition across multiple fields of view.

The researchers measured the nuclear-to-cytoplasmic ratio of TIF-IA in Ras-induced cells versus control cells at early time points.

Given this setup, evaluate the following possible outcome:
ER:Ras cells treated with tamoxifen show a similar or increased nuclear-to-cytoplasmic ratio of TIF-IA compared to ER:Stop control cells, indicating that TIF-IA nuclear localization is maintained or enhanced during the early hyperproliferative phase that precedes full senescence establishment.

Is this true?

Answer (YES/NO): YES